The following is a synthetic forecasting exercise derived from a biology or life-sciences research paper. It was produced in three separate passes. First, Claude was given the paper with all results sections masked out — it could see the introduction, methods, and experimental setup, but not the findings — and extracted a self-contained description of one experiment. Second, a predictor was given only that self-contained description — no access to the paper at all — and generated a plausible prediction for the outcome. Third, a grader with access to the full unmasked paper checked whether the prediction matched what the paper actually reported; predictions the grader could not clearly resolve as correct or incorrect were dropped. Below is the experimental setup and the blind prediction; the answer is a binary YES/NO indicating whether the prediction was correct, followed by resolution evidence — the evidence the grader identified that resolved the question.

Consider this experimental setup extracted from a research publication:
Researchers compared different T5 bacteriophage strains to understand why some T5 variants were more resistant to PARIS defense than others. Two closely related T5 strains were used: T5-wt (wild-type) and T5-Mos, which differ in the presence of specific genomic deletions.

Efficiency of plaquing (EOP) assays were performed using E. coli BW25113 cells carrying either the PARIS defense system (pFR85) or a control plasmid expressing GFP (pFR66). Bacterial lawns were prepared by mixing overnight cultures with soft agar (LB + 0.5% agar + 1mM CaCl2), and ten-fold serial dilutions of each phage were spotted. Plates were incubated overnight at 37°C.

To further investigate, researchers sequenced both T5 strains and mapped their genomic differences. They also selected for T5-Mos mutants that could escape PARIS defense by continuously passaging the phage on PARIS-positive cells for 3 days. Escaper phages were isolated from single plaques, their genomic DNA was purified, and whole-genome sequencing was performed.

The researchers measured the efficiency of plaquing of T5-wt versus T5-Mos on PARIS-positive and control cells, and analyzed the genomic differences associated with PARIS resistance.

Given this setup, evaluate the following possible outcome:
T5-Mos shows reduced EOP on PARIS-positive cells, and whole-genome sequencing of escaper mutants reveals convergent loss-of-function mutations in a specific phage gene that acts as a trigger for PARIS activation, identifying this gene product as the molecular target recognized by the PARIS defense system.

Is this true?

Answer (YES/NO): NO